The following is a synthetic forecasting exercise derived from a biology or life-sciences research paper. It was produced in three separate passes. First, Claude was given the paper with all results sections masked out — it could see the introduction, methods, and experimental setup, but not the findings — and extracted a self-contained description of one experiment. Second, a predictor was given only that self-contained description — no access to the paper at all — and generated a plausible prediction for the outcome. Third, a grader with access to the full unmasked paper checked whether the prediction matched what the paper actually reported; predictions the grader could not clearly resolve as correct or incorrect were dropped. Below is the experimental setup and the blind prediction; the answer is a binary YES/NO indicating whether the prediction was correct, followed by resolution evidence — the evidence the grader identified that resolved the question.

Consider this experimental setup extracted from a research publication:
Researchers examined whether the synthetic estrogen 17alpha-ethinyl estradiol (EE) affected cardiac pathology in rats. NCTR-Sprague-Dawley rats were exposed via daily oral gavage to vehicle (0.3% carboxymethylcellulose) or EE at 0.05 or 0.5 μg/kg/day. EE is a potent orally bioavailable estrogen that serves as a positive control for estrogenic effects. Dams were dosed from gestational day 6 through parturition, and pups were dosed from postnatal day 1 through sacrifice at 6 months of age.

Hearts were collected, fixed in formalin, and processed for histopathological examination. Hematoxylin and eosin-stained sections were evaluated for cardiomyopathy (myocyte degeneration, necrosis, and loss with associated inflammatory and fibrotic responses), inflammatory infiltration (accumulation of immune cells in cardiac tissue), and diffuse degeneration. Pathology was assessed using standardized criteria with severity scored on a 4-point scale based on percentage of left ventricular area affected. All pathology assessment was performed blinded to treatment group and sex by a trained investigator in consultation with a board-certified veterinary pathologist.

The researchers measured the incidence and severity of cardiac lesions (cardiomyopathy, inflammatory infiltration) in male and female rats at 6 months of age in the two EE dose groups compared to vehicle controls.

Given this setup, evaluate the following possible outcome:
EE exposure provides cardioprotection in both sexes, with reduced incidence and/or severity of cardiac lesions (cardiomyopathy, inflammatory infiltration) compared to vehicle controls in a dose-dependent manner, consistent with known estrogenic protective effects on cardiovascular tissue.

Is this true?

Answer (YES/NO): NO